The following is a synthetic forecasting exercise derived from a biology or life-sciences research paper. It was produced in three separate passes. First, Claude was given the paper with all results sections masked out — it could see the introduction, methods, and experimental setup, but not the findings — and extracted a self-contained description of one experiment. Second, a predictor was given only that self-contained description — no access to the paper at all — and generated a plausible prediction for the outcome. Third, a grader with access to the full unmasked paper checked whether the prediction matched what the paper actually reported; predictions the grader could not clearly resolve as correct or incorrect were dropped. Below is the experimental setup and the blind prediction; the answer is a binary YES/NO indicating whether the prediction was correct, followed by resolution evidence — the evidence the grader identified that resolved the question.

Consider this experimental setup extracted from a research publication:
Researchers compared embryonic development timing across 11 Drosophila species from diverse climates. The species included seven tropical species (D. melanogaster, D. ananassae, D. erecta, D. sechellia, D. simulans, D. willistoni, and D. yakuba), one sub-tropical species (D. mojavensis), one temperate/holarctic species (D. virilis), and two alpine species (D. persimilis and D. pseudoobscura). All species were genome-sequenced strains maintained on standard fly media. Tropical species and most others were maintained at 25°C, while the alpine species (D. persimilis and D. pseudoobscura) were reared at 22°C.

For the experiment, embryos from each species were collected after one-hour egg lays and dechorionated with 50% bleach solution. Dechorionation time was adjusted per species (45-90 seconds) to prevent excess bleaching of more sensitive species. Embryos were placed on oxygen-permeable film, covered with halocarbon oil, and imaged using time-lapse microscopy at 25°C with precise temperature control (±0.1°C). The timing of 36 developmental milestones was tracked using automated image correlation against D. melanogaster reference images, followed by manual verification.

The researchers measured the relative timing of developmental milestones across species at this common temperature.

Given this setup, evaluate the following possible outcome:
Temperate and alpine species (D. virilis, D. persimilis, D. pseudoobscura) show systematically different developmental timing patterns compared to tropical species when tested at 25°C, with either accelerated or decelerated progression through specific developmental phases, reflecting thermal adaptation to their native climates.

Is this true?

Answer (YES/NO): NO